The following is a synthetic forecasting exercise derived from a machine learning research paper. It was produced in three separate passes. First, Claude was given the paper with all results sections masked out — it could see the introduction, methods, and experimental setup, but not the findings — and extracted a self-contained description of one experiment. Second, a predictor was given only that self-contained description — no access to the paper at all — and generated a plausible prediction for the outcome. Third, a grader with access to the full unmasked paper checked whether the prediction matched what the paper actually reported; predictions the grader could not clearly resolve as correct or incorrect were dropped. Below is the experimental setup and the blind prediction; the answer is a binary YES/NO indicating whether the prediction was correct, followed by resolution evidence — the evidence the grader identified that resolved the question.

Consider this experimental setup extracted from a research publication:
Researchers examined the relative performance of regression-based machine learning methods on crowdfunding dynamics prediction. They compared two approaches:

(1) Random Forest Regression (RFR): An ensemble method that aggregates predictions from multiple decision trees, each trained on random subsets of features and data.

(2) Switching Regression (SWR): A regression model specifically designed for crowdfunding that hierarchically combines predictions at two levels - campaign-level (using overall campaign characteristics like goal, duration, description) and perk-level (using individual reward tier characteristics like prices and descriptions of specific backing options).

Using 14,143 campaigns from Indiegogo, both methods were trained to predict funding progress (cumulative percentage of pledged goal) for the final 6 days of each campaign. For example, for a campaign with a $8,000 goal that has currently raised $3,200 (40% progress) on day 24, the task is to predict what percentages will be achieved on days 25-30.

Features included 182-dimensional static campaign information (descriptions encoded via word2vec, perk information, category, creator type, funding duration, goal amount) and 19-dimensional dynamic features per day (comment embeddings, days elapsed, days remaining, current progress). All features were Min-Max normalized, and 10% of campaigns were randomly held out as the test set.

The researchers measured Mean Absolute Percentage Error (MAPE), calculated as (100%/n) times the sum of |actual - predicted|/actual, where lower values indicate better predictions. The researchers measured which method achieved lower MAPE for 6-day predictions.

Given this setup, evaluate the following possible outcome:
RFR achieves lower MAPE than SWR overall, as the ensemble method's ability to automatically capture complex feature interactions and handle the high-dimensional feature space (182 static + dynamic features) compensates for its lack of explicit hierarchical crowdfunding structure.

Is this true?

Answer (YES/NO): NO